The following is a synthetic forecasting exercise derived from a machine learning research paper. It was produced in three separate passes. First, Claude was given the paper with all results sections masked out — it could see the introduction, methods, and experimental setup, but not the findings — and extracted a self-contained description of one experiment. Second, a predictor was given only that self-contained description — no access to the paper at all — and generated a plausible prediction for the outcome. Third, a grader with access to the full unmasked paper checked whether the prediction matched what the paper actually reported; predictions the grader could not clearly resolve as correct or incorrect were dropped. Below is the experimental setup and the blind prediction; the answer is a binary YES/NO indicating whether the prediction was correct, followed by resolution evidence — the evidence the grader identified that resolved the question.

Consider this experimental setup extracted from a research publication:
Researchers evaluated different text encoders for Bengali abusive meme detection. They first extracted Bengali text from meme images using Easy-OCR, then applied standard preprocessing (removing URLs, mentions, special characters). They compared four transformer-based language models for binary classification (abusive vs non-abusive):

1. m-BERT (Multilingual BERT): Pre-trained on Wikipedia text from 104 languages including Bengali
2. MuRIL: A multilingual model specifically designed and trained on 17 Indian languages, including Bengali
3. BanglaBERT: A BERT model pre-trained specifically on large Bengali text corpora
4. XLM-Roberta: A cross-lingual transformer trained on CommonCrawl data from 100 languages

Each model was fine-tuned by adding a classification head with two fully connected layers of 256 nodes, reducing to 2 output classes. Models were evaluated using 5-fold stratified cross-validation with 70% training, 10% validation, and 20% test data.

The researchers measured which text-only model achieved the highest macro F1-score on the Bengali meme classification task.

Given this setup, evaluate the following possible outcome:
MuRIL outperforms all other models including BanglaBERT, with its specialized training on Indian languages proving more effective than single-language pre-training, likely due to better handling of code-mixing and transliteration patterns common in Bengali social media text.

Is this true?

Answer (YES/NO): NO